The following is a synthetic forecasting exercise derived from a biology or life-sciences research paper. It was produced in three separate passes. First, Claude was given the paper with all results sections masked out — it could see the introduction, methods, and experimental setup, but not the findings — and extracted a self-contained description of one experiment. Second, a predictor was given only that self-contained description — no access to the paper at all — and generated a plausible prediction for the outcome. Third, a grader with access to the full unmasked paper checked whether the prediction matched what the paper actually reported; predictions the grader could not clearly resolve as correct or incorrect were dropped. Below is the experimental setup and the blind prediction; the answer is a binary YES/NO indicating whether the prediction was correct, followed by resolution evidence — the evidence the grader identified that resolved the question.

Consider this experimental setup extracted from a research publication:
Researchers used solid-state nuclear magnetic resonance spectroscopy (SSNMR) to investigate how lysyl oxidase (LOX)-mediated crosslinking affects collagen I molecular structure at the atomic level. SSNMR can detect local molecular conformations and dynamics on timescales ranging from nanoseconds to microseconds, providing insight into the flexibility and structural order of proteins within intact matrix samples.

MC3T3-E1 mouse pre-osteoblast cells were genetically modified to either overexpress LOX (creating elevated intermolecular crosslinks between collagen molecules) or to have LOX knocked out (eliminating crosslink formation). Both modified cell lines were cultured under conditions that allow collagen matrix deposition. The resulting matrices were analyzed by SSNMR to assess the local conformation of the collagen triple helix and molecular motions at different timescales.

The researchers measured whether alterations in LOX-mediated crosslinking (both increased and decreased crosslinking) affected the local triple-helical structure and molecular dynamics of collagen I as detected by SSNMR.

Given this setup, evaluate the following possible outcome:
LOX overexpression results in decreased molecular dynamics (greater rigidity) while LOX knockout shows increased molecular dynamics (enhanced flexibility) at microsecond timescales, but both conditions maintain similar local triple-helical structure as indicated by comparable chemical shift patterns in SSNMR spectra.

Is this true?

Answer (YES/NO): NO